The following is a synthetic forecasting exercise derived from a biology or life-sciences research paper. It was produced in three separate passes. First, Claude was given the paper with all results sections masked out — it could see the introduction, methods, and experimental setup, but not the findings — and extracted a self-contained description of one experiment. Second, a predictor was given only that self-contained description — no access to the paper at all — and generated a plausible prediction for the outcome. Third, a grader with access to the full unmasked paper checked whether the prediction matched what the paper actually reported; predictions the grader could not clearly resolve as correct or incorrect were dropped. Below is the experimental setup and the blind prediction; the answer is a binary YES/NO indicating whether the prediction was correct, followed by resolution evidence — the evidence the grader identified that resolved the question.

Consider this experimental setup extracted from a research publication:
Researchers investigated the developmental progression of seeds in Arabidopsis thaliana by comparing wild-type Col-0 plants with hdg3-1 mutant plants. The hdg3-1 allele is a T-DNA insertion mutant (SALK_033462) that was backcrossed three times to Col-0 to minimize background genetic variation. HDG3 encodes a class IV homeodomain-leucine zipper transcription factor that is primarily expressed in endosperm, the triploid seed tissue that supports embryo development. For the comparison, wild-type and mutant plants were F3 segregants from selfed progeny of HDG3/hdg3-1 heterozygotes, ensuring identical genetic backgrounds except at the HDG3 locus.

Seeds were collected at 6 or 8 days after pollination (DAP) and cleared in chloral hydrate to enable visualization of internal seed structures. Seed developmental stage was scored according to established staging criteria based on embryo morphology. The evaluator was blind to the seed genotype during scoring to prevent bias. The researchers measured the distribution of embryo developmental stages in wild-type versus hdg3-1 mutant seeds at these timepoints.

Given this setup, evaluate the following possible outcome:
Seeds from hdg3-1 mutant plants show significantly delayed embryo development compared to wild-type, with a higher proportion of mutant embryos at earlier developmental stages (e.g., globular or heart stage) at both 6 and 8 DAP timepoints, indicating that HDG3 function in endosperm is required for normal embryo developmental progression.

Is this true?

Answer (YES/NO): NO